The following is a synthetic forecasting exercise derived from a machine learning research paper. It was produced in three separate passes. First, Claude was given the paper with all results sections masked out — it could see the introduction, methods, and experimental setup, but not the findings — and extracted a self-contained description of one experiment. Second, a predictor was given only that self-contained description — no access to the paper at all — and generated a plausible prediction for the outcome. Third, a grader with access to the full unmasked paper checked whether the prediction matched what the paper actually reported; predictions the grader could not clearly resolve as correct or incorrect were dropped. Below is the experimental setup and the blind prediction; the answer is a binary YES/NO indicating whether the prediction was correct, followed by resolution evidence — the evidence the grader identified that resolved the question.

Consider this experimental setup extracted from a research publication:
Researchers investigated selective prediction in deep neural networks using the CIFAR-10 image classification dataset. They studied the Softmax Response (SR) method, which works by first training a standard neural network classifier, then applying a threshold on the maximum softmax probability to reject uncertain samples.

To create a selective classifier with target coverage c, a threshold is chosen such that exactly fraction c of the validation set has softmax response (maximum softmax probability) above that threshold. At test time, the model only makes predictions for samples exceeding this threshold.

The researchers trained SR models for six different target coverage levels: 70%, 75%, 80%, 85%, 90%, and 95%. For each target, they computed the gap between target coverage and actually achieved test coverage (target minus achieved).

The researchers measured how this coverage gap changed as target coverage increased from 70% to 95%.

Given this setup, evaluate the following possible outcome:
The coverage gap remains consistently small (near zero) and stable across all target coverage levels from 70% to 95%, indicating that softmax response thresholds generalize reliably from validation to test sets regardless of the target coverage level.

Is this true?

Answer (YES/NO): NO